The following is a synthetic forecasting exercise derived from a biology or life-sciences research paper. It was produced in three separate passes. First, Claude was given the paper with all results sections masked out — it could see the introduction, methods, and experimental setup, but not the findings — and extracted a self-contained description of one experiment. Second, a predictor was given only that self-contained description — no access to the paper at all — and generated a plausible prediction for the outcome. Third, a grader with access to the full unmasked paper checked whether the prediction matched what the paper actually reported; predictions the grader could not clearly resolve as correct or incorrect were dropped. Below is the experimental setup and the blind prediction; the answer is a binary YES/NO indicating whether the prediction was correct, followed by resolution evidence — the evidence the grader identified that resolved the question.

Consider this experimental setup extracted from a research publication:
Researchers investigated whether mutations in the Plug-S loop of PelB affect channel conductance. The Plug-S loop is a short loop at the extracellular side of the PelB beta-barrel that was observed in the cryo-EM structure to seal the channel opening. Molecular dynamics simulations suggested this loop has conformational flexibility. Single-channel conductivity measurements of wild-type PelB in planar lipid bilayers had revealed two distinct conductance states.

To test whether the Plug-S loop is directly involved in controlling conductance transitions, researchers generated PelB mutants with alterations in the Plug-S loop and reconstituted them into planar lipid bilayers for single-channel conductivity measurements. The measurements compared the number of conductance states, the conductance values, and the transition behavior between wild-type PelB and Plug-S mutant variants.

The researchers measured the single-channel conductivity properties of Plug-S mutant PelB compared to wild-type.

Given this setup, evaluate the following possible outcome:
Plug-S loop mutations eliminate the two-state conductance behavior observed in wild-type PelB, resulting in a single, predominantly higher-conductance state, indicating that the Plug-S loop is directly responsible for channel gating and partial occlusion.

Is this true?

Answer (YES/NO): NO